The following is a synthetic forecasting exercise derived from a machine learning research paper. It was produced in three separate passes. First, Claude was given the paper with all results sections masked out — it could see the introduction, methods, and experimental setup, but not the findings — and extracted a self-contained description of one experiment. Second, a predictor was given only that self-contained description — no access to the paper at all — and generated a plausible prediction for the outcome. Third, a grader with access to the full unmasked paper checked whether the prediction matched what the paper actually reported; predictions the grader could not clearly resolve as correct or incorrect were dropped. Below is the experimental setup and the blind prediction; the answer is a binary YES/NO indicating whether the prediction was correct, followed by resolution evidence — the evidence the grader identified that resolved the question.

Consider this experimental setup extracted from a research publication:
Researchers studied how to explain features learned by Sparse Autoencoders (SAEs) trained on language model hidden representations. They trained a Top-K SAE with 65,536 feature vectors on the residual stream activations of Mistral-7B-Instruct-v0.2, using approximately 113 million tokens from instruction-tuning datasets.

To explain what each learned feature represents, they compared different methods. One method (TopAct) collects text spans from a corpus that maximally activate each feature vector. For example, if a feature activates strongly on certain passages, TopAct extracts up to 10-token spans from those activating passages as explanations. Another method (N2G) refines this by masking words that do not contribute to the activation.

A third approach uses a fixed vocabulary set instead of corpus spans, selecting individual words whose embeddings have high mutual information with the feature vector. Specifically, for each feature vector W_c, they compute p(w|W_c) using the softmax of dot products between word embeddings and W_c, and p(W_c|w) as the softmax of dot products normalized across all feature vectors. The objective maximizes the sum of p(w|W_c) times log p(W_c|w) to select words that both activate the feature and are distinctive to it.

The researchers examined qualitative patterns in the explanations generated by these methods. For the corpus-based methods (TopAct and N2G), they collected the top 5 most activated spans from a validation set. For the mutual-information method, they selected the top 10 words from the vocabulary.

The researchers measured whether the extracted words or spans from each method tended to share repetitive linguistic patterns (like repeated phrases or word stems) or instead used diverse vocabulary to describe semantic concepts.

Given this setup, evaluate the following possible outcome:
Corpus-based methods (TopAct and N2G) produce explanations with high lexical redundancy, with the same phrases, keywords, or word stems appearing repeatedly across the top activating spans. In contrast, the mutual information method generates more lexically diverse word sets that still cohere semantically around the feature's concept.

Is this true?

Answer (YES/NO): YES